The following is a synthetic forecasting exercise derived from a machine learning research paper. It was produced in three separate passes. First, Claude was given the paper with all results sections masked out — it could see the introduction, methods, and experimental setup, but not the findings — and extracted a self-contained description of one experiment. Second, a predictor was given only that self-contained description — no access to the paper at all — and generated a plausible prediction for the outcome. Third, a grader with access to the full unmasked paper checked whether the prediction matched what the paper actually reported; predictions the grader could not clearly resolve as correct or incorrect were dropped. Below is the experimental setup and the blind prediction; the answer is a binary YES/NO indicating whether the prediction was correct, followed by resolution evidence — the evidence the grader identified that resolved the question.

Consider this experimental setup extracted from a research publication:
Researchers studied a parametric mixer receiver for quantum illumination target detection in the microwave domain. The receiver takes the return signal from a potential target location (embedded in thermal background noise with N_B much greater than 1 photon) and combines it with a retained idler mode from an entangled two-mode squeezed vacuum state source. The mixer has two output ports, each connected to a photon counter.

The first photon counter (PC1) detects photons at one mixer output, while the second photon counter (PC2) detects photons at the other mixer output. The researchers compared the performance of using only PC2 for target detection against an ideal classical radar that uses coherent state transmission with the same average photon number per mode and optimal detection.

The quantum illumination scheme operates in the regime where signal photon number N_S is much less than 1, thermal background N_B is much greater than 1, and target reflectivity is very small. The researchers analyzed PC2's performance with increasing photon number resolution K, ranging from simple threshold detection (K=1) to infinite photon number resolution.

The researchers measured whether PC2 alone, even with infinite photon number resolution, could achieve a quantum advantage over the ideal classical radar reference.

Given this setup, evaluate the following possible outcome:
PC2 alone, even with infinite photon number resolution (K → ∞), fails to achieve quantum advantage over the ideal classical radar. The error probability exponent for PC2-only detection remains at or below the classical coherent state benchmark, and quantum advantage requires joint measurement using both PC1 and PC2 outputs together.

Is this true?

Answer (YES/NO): NO